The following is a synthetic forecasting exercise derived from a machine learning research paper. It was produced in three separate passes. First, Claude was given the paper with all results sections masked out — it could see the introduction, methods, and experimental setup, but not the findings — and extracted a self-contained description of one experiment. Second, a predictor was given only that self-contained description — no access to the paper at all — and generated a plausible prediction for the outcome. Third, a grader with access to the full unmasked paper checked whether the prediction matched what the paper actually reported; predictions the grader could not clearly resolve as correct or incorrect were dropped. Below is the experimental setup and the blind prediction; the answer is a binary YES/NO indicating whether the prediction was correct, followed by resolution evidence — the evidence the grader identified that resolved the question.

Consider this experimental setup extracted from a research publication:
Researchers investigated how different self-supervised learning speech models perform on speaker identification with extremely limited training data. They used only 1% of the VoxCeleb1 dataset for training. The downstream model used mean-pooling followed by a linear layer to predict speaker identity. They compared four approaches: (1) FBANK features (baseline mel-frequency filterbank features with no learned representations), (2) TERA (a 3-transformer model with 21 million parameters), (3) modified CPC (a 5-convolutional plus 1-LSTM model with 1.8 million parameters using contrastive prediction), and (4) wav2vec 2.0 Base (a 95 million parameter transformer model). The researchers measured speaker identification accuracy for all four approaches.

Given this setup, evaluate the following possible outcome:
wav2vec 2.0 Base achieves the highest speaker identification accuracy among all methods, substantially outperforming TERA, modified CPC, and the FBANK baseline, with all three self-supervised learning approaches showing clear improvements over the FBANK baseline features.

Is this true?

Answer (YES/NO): NO